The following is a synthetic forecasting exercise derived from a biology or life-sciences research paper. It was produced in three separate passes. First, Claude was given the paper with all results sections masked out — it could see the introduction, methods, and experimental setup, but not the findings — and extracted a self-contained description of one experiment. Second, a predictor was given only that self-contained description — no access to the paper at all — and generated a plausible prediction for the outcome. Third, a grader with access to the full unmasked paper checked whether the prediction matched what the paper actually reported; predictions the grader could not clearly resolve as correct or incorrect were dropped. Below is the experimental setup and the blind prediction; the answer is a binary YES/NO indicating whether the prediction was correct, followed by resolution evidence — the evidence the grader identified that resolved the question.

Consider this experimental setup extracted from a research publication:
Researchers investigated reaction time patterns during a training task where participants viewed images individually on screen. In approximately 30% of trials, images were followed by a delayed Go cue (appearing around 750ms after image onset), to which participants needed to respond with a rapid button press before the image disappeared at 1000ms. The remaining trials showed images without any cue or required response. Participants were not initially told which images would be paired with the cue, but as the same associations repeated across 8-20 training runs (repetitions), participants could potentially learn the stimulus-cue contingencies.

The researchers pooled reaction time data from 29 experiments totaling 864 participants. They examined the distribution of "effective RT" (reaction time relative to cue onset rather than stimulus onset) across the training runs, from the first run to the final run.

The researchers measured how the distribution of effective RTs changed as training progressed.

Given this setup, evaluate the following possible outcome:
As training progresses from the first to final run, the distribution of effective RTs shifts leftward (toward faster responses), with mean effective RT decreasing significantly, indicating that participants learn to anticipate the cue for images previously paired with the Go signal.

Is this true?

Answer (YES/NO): NO